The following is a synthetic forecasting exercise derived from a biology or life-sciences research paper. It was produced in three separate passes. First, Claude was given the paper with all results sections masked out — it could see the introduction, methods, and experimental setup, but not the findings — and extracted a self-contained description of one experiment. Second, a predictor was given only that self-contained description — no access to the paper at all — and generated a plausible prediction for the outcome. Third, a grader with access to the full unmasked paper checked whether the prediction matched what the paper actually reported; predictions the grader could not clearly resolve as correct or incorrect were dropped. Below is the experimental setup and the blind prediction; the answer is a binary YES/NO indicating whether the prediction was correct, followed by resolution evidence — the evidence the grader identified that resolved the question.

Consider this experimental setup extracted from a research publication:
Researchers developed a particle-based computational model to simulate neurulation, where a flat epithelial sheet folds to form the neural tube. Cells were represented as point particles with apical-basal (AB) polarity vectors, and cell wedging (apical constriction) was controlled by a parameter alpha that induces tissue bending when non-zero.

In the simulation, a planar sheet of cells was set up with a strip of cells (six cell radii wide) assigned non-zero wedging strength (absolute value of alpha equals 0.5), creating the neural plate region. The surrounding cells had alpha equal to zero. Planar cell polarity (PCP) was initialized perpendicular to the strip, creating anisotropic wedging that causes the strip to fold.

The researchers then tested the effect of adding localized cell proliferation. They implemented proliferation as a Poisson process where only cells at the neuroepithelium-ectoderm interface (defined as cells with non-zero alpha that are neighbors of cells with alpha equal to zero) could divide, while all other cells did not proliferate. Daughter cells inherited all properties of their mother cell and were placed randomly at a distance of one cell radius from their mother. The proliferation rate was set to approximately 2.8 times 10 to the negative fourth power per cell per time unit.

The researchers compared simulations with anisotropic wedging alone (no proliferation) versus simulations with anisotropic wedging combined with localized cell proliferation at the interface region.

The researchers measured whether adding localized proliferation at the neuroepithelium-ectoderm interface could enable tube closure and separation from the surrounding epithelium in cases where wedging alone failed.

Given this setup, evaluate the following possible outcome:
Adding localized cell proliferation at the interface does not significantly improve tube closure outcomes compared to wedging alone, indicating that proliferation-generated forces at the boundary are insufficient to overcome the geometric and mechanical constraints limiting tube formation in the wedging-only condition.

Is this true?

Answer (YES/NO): NO